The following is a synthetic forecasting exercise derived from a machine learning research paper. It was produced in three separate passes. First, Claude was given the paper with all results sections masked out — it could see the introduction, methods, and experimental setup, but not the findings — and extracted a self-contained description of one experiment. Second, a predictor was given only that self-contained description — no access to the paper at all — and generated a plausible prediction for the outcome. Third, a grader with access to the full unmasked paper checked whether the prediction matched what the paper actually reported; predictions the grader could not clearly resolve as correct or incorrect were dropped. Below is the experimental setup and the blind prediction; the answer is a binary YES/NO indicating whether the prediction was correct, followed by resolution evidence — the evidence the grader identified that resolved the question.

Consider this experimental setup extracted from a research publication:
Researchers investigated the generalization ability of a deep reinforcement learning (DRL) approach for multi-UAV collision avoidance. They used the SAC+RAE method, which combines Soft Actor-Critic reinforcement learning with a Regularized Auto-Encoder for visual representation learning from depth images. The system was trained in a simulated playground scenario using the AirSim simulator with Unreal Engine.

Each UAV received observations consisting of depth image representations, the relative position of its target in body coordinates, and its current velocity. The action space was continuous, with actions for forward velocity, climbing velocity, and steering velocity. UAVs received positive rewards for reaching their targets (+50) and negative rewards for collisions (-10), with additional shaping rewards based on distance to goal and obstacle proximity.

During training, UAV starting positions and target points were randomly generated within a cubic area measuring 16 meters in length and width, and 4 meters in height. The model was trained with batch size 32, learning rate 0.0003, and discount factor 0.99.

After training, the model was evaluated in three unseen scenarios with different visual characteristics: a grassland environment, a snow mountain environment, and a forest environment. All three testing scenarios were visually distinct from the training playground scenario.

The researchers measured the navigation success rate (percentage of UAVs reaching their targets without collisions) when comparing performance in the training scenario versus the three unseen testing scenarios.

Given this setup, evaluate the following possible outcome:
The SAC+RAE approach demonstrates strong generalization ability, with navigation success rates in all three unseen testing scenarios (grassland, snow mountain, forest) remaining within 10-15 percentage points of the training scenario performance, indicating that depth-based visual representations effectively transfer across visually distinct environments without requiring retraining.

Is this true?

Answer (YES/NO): NO